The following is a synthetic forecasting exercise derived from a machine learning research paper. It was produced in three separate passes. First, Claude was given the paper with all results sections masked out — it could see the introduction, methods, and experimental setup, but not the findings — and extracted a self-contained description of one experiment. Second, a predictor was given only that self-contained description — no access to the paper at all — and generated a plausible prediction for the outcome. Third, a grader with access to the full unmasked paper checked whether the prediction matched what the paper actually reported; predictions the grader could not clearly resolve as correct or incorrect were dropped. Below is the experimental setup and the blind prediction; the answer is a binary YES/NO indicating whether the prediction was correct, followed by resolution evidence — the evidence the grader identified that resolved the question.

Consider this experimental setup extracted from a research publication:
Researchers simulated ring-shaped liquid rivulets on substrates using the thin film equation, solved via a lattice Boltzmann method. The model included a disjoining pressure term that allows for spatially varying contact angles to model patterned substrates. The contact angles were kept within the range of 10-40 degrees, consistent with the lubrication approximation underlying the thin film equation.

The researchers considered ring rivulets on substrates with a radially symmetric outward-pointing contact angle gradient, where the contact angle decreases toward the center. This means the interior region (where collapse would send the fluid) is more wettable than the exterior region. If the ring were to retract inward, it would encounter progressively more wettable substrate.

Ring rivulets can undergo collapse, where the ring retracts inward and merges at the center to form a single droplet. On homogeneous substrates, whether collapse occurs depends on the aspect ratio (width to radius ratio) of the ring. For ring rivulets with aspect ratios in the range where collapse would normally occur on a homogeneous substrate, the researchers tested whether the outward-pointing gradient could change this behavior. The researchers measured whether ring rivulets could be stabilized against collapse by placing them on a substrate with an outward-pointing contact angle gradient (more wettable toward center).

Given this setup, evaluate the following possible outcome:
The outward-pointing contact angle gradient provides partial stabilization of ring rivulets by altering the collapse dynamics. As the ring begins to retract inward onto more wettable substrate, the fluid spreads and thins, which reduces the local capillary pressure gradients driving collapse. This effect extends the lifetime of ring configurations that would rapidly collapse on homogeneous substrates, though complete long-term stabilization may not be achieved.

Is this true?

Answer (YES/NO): NO